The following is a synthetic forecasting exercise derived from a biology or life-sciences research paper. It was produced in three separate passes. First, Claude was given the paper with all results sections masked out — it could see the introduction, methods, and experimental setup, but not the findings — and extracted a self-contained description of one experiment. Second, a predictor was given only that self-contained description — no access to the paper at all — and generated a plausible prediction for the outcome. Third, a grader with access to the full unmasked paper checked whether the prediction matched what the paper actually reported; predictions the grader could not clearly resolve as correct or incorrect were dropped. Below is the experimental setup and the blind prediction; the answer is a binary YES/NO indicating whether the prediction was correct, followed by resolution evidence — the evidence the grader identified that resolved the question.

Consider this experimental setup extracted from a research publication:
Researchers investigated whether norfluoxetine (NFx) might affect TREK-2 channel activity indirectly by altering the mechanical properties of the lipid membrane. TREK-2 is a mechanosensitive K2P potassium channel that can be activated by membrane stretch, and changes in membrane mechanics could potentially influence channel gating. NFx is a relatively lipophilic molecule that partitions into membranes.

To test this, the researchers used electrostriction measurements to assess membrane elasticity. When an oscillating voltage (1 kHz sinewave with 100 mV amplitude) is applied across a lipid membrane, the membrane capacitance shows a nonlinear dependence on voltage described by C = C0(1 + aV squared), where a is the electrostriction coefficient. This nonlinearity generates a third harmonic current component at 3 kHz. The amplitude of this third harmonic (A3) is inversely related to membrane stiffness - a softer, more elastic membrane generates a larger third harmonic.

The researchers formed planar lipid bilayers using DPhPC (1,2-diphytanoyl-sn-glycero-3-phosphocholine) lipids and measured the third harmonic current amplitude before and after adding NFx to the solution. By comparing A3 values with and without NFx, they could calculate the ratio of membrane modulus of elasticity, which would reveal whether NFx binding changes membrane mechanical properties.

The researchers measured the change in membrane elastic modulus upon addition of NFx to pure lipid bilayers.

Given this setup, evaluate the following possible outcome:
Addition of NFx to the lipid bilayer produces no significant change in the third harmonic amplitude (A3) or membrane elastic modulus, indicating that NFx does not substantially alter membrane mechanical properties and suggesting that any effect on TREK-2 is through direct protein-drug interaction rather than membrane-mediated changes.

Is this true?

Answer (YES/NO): YES